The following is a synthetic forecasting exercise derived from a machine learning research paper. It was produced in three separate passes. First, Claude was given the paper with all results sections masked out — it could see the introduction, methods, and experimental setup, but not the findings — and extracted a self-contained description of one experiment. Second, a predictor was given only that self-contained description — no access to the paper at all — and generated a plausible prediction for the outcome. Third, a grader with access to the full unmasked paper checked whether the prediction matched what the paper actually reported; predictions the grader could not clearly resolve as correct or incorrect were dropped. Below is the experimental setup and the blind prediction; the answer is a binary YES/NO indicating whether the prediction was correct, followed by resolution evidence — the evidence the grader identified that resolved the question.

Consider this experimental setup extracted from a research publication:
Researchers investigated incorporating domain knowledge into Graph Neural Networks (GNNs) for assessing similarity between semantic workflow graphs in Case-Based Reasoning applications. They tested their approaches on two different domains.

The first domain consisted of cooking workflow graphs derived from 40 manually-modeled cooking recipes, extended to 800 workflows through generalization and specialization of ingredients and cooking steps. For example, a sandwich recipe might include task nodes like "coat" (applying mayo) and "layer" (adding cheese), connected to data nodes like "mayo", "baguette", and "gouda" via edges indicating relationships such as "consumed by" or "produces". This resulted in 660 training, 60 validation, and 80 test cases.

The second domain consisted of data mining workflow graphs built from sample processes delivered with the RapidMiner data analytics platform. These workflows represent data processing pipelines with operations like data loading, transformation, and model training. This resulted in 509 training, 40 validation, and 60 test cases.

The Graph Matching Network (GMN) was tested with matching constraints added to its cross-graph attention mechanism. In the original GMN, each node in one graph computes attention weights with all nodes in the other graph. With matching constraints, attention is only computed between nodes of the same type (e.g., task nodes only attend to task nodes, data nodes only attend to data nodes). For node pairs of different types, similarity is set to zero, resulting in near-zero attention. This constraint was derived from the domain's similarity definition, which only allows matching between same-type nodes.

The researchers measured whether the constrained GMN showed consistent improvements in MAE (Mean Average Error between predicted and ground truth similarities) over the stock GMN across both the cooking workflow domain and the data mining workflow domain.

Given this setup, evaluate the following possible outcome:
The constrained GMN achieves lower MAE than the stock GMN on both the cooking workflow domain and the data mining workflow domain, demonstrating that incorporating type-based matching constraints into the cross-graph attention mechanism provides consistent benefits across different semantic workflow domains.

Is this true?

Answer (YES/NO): NO